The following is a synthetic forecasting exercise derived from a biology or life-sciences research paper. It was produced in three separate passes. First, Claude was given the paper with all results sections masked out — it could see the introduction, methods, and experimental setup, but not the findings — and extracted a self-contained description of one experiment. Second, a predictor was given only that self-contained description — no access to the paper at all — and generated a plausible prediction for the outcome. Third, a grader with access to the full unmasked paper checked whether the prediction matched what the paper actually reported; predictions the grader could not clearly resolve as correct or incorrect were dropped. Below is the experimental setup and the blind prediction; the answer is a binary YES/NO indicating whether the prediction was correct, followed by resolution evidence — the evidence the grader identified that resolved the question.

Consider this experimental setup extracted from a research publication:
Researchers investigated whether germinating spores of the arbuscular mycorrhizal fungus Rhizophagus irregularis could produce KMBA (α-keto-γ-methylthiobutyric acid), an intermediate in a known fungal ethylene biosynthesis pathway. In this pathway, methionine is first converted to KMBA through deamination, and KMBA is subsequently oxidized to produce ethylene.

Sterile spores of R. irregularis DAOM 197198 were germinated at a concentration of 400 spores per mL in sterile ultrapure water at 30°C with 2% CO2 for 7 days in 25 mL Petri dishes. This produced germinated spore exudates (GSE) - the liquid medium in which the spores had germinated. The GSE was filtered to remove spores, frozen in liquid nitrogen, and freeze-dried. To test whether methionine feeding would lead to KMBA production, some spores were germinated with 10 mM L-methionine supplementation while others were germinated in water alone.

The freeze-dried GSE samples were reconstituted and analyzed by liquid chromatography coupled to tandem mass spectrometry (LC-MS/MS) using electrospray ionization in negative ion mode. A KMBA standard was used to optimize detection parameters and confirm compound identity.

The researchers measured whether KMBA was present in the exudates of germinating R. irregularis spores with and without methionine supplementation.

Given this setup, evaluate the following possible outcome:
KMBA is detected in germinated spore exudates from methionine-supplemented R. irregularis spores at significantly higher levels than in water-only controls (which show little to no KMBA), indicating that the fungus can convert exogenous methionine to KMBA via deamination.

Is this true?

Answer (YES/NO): YES